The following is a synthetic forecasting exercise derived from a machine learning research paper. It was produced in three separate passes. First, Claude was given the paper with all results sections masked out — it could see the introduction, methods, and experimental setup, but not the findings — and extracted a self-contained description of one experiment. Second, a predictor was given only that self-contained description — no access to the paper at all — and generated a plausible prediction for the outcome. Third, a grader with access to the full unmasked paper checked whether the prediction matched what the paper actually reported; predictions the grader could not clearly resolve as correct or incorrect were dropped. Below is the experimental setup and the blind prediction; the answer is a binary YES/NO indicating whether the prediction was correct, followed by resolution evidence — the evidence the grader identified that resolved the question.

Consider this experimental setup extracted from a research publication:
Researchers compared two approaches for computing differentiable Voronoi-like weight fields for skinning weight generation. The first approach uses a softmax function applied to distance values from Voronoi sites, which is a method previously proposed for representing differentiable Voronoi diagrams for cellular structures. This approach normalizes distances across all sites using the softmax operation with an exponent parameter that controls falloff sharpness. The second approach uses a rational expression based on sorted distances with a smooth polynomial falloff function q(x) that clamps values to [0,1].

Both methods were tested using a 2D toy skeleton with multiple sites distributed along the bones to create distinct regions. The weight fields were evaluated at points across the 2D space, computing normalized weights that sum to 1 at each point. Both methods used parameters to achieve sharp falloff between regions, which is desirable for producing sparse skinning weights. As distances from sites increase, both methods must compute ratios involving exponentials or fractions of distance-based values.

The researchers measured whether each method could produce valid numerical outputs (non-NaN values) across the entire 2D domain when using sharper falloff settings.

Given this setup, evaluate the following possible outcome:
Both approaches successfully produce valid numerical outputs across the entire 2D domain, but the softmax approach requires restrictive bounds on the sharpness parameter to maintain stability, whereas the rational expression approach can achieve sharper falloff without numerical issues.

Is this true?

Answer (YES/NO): NO